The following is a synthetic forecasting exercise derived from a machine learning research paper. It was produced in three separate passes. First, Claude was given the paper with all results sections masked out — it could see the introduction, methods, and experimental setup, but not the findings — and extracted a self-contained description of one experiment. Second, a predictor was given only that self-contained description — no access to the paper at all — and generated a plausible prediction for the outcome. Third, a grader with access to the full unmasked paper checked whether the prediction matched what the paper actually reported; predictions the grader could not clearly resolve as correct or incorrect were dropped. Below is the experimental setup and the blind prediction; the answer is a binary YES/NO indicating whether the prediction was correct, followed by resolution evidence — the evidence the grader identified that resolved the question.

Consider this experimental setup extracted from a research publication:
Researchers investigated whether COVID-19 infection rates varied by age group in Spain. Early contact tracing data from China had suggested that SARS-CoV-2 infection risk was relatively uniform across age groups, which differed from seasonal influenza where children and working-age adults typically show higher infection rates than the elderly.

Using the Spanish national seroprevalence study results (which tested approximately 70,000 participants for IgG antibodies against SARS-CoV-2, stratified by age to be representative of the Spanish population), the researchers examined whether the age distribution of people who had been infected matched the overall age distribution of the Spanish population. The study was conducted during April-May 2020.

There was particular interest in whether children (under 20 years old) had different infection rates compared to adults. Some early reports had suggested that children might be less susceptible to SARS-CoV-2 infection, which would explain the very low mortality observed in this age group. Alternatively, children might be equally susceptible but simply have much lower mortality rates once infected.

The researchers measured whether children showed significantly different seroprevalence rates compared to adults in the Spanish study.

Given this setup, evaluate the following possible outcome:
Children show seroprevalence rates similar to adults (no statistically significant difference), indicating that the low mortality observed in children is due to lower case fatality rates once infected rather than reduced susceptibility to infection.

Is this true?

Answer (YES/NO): NO